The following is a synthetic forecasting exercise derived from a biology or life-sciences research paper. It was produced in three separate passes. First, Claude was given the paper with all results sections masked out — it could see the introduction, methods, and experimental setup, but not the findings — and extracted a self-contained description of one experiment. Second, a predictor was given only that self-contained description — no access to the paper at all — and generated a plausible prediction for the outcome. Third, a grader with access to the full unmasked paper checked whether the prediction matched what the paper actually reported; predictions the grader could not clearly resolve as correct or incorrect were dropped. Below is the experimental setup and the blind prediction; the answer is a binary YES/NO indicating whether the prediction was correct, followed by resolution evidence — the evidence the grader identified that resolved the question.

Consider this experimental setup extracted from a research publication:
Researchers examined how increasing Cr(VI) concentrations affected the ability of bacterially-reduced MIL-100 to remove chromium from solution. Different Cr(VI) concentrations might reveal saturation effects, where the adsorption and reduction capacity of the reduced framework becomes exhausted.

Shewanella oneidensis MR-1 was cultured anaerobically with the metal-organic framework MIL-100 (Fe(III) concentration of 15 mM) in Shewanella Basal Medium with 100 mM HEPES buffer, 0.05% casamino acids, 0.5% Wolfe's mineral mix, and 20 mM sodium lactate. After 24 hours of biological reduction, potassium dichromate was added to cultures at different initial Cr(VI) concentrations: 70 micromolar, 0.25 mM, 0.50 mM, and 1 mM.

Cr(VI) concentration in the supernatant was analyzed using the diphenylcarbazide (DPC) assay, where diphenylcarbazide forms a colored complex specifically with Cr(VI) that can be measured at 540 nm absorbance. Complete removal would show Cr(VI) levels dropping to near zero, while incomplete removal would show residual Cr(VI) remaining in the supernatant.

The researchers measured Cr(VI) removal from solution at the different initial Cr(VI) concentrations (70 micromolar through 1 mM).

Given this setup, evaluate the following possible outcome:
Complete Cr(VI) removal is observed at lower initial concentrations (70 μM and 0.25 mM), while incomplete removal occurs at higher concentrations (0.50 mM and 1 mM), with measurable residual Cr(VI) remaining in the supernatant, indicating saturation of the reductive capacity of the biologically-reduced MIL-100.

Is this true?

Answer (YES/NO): NO